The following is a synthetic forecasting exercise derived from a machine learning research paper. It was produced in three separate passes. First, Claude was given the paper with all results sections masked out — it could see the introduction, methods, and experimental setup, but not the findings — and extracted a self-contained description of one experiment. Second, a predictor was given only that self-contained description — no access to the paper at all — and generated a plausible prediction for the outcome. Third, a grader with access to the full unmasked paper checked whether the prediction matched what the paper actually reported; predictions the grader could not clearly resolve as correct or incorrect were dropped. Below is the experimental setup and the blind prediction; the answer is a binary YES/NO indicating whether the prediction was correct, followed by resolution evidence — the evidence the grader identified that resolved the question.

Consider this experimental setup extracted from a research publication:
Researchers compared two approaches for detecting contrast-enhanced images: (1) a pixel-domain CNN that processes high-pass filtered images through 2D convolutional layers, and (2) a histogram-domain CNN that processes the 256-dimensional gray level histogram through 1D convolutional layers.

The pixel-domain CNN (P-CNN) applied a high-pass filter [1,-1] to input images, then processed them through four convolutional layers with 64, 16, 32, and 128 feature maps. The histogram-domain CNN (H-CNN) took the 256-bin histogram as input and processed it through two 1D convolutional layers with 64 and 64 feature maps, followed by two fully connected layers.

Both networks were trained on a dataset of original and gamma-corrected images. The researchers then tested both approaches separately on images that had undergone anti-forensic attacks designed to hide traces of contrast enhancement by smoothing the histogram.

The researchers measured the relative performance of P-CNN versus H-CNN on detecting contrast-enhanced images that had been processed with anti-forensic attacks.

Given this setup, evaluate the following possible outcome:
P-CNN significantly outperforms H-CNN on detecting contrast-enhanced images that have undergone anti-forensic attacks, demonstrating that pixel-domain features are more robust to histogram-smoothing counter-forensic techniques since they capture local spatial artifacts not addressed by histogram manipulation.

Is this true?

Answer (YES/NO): YES